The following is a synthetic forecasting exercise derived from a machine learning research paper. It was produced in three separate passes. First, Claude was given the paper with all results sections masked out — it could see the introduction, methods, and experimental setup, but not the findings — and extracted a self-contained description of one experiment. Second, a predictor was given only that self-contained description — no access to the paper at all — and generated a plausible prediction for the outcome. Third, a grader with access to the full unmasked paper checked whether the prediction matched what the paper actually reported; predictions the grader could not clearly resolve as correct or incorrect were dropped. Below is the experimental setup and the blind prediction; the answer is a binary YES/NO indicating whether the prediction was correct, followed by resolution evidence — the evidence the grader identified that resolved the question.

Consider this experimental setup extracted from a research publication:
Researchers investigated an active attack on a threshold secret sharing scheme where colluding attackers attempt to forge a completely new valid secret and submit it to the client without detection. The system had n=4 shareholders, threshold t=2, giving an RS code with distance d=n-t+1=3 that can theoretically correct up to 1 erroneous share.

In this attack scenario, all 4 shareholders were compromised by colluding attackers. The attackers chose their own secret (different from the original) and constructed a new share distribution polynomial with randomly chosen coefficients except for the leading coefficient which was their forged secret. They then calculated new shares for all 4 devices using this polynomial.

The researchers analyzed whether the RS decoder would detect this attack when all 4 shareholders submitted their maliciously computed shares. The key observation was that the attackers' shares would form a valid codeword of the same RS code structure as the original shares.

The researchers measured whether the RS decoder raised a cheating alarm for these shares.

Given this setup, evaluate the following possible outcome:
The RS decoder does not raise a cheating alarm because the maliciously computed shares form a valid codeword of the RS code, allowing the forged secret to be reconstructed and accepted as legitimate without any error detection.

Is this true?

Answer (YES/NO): YES